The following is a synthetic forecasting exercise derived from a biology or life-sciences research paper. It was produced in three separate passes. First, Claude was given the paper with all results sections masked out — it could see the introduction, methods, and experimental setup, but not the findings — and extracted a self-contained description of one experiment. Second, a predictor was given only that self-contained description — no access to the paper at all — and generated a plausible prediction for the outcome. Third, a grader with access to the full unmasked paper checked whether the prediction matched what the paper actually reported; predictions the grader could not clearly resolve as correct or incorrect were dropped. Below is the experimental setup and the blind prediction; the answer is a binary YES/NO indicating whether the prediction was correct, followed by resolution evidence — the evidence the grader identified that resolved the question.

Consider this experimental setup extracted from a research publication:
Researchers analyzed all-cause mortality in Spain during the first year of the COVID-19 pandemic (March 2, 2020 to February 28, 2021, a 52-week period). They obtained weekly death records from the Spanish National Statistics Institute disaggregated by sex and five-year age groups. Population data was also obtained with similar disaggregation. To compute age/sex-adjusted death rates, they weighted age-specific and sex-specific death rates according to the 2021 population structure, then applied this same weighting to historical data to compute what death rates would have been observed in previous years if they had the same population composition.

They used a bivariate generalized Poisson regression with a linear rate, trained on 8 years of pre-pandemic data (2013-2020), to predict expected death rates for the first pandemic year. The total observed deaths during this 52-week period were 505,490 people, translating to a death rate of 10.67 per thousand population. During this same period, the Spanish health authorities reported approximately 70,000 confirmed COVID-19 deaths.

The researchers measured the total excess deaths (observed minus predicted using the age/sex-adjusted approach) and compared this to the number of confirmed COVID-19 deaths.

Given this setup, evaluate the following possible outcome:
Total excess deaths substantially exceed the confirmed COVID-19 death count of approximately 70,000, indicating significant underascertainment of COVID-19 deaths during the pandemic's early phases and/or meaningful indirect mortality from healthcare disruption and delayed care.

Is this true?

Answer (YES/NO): YES